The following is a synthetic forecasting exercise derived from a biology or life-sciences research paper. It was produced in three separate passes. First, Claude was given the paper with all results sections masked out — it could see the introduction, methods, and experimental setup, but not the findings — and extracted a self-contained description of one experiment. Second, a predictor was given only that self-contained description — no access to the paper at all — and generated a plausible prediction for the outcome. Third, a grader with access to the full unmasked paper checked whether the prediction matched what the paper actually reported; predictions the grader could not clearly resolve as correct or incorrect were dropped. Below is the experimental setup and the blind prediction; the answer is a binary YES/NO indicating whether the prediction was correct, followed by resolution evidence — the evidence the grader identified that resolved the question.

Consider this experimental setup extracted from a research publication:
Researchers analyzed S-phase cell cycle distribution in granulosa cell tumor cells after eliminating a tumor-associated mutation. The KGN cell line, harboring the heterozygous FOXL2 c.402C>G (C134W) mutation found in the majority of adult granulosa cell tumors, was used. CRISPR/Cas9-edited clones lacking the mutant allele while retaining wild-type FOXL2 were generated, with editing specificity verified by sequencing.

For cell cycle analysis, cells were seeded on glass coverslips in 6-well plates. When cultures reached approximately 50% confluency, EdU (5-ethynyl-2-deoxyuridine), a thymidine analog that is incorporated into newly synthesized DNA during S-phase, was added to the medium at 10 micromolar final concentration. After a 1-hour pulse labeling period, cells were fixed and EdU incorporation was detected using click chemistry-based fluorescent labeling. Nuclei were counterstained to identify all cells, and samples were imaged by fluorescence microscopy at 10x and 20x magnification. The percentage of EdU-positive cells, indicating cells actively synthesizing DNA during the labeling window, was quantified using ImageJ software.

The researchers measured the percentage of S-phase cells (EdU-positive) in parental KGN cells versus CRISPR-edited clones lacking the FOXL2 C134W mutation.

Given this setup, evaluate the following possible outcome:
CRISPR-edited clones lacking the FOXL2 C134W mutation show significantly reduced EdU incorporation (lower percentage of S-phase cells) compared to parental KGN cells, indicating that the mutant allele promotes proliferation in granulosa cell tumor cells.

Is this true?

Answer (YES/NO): YES